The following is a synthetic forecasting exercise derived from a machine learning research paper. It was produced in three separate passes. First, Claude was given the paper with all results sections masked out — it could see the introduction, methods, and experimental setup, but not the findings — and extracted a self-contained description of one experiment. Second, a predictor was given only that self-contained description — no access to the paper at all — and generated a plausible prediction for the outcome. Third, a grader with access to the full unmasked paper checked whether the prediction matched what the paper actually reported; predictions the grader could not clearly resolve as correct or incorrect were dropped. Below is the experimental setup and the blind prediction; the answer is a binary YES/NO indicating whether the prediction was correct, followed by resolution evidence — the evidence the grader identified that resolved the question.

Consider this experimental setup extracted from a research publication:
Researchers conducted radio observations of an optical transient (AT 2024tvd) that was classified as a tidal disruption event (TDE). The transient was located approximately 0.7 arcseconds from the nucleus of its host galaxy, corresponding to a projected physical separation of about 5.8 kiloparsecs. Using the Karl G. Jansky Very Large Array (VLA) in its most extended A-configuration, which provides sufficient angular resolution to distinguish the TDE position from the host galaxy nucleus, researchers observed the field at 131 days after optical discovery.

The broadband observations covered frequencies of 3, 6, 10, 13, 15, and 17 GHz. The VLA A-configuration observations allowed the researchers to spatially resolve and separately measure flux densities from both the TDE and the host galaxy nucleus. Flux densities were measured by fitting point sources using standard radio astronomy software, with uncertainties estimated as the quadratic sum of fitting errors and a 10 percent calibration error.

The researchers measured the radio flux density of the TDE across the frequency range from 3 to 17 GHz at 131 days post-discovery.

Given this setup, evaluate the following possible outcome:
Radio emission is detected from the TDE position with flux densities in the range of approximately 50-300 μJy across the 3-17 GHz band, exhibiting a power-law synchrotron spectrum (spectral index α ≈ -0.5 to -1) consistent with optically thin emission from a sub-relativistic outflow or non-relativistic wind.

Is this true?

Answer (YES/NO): NO